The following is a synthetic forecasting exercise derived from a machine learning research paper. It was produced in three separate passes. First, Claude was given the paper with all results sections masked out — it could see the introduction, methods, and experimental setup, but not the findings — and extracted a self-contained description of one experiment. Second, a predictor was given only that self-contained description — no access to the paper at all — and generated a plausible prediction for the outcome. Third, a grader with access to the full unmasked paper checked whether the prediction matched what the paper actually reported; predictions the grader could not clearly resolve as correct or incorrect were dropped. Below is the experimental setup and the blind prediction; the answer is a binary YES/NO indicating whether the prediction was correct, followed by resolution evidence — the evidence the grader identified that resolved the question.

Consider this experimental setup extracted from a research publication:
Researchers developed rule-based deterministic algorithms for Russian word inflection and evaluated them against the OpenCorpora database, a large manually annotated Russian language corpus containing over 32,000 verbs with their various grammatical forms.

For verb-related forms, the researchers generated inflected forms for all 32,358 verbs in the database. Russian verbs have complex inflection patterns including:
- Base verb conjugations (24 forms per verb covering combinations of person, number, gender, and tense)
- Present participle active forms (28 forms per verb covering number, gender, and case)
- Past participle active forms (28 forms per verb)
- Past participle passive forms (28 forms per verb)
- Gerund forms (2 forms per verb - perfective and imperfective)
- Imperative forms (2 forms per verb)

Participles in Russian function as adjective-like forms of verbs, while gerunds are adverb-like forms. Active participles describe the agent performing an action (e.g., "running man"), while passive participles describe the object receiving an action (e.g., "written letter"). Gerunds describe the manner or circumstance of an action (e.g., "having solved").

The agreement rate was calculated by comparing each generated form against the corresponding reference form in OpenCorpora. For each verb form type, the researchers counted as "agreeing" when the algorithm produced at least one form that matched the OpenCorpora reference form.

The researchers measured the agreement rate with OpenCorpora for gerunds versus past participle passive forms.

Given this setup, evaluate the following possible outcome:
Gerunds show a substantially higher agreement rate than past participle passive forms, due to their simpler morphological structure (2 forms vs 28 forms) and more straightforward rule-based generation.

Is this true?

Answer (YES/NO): YES